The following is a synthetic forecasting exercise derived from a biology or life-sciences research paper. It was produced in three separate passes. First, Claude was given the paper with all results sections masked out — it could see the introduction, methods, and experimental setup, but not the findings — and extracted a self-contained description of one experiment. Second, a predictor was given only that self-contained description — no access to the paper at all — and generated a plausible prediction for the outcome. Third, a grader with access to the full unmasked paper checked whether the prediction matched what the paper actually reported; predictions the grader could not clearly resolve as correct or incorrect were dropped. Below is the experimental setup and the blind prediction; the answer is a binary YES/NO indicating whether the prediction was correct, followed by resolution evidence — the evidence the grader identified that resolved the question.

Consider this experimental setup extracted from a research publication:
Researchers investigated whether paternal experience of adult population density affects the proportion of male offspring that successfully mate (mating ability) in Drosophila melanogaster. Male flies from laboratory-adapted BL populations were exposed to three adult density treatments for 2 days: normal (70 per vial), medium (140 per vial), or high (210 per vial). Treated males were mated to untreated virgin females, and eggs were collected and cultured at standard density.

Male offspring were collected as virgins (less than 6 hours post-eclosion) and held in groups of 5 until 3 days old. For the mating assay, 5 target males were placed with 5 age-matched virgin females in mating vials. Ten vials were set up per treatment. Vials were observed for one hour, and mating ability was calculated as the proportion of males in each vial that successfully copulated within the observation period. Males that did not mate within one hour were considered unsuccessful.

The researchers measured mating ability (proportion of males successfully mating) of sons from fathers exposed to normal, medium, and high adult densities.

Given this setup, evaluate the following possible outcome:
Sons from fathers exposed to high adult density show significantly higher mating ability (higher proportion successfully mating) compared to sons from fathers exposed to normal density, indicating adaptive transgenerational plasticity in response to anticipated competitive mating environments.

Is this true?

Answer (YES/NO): NO